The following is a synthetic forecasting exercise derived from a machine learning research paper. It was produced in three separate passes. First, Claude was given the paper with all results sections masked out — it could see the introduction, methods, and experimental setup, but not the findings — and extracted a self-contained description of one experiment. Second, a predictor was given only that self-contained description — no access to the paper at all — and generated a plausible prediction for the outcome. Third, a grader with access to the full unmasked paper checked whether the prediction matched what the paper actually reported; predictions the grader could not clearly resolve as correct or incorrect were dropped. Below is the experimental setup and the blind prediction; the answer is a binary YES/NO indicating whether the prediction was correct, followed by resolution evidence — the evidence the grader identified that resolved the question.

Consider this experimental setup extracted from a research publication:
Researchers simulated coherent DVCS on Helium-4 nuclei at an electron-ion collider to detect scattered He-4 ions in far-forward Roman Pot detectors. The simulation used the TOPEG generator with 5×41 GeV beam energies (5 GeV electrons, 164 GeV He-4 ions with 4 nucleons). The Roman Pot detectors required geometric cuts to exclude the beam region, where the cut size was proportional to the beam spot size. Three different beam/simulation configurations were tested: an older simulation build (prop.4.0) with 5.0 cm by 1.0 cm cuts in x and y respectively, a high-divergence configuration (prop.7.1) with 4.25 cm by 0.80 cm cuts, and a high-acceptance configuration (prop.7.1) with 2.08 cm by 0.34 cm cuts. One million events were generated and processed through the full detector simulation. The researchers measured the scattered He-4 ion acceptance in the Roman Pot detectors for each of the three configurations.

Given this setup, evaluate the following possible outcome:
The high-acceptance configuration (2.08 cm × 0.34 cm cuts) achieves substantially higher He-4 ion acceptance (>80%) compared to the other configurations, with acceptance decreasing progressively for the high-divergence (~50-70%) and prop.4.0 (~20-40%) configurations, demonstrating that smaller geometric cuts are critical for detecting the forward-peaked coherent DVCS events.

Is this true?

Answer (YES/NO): NO